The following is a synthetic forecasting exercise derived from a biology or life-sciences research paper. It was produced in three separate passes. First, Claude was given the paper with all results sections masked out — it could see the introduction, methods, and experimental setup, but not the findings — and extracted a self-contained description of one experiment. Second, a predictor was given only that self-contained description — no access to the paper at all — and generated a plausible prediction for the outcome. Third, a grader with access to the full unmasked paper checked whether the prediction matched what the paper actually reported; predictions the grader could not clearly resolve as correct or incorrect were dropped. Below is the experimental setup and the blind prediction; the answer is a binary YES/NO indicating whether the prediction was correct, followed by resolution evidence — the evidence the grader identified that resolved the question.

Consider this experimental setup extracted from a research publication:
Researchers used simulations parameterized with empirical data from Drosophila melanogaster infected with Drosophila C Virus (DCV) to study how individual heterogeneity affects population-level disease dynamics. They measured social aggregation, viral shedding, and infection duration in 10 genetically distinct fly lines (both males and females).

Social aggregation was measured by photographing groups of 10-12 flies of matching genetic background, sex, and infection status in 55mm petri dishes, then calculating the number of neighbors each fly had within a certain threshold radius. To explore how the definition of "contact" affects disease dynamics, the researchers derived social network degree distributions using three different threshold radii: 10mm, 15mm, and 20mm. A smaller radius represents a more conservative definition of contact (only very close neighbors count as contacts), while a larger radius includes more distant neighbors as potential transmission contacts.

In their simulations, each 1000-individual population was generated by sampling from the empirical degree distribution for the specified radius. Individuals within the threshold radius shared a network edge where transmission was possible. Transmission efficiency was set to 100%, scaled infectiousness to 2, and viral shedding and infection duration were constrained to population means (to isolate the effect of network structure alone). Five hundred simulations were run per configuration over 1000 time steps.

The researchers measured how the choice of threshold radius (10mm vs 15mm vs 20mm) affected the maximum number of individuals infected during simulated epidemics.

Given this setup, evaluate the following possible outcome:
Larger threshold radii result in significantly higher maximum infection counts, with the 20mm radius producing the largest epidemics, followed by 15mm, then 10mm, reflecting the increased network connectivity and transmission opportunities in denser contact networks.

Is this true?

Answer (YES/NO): NO